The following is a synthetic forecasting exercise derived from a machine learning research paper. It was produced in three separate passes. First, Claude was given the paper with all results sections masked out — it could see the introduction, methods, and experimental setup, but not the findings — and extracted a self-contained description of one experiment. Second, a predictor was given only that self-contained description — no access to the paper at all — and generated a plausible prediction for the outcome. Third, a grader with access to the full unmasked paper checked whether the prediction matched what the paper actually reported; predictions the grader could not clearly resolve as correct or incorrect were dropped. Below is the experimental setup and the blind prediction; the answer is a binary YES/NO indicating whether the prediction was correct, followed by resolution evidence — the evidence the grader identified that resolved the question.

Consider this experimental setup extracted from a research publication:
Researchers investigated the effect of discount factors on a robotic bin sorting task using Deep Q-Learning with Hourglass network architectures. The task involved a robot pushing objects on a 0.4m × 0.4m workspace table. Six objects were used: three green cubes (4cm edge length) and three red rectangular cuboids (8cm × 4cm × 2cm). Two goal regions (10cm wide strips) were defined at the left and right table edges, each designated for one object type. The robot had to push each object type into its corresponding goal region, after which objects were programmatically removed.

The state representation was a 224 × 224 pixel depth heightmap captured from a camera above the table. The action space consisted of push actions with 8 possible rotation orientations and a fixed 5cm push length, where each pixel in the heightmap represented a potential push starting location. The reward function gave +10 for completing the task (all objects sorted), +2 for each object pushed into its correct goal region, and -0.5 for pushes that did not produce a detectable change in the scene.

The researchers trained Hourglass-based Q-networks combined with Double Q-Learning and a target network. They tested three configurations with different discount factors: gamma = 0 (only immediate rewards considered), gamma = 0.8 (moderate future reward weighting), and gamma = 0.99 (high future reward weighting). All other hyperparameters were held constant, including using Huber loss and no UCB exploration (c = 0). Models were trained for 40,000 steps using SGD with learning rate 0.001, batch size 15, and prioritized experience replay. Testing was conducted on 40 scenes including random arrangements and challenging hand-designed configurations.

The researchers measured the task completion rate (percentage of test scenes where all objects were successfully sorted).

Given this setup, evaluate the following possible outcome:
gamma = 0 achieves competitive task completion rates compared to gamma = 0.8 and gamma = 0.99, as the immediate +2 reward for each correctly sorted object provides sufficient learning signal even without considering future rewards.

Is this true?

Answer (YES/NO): NO